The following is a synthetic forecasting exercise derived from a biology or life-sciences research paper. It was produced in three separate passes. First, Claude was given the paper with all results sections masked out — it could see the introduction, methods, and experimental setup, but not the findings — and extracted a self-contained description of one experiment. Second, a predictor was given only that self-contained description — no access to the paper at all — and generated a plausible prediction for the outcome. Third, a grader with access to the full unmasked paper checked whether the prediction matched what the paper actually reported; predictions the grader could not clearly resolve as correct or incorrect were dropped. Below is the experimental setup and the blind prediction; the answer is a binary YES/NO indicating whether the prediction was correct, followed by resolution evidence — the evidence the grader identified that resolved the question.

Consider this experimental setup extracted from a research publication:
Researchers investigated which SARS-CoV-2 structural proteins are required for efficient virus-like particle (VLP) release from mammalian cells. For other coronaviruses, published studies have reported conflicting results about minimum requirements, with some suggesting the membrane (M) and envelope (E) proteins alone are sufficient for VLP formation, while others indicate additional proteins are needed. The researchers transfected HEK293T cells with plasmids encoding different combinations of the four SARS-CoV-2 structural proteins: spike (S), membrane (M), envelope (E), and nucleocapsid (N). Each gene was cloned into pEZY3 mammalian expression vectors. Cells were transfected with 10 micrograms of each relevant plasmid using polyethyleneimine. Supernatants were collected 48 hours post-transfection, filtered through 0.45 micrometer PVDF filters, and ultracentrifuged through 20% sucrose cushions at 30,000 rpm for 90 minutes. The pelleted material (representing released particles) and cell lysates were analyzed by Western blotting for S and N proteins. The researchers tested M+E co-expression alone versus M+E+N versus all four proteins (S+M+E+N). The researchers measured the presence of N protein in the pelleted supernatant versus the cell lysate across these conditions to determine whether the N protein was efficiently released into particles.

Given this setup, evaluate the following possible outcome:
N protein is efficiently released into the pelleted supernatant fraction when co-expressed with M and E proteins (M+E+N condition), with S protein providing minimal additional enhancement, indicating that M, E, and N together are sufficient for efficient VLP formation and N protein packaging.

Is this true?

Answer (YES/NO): NO